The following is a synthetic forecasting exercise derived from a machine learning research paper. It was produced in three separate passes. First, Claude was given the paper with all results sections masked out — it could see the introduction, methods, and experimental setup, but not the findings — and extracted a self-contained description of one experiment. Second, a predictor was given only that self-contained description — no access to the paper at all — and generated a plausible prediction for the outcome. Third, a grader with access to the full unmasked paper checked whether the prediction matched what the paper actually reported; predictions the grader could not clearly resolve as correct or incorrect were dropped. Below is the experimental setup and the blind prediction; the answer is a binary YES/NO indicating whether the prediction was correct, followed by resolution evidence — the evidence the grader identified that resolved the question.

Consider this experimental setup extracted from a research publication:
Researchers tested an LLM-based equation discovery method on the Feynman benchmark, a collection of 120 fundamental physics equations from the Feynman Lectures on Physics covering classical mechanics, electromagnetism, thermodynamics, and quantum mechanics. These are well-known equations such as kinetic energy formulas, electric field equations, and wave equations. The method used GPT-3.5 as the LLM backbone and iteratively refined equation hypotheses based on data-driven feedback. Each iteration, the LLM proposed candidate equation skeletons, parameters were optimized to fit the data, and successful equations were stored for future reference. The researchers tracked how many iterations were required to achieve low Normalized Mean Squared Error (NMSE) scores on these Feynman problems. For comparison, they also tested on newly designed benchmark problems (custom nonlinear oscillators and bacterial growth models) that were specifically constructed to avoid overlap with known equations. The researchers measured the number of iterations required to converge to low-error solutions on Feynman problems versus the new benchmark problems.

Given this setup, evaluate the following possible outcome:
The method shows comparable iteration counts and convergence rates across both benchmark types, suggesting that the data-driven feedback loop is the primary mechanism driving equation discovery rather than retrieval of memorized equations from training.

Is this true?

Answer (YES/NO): NO